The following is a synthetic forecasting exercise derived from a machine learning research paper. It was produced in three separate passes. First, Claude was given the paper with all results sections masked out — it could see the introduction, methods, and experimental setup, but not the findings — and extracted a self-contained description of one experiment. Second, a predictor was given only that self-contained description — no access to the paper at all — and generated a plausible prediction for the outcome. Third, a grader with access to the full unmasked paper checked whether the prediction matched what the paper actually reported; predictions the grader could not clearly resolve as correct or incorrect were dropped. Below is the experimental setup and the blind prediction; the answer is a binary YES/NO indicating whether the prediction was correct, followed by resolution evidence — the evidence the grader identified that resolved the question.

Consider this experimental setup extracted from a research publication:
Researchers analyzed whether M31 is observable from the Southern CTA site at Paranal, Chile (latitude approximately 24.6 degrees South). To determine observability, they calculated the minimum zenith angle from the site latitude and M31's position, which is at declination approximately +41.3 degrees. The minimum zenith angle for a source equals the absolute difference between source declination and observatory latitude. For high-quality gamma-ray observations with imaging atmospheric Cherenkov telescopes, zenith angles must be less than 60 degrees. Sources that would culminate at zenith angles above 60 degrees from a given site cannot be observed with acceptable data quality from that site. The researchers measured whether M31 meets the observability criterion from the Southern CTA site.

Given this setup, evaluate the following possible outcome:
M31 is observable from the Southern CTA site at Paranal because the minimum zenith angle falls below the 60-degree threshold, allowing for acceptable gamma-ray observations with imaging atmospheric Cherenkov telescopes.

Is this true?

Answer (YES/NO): NO